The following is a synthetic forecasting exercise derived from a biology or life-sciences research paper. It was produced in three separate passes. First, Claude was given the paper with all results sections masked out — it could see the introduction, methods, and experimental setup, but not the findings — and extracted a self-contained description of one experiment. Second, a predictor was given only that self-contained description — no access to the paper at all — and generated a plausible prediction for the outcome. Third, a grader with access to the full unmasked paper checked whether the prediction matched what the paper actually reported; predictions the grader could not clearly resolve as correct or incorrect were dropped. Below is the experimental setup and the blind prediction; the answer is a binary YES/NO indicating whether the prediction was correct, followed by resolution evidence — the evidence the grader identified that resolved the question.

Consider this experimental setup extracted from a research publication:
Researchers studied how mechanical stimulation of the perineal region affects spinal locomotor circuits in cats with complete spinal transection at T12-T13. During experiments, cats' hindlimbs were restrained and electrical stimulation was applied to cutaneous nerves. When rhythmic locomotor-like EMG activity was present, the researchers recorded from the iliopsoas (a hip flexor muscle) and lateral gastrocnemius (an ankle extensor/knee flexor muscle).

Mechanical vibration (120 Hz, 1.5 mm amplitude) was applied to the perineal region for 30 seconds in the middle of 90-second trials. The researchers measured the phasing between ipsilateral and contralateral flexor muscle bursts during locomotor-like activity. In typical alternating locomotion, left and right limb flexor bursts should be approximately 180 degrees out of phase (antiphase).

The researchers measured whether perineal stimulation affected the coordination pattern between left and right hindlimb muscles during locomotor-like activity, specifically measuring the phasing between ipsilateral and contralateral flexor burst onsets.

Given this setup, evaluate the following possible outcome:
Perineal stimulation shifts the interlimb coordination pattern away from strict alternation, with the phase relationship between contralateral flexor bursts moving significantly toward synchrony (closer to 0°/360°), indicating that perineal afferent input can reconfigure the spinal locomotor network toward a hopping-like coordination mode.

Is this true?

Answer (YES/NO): NO